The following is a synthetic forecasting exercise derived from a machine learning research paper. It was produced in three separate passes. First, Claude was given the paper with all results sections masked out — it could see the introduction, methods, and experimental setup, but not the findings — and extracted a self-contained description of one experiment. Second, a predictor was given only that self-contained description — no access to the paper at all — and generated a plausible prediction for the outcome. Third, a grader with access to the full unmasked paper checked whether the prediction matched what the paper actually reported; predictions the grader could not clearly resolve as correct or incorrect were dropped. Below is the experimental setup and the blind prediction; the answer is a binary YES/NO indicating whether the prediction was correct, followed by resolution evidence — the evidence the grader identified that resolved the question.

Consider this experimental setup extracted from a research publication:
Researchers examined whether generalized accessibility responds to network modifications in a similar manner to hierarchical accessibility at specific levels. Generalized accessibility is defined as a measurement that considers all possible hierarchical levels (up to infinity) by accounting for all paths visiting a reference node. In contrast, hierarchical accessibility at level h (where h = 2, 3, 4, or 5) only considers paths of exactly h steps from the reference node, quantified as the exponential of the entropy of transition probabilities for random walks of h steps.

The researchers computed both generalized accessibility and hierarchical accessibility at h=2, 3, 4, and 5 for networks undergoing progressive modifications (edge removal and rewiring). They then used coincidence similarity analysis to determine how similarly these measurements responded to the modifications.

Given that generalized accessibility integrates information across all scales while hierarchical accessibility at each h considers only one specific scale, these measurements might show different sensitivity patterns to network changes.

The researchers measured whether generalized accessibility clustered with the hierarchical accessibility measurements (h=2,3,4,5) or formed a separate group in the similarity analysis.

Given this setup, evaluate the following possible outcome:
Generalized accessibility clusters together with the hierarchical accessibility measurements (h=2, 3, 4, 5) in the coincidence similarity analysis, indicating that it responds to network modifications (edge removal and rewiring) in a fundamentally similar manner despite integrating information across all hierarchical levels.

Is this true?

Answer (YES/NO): NO